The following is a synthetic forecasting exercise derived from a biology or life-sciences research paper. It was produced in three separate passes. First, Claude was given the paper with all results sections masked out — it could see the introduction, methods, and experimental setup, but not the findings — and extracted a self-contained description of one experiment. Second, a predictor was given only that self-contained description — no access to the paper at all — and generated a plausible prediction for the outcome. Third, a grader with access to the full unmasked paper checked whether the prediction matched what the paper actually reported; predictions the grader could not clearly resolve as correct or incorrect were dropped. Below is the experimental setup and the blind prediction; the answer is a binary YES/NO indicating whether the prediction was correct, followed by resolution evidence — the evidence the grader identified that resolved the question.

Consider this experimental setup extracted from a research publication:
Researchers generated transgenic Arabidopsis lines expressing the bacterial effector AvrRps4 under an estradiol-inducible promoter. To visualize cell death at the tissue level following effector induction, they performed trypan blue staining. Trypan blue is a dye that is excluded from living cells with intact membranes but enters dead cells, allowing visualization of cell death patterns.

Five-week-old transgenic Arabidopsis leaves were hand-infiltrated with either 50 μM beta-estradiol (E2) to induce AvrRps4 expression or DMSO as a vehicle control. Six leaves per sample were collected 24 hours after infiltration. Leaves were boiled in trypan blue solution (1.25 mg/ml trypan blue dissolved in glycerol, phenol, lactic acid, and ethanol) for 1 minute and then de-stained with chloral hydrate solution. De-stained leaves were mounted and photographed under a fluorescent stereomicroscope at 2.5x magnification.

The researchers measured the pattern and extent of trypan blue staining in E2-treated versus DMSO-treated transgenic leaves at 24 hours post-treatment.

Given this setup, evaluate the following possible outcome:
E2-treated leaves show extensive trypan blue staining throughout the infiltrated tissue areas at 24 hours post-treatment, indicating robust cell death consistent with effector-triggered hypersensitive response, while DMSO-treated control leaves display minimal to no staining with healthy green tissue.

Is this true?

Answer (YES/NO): NO